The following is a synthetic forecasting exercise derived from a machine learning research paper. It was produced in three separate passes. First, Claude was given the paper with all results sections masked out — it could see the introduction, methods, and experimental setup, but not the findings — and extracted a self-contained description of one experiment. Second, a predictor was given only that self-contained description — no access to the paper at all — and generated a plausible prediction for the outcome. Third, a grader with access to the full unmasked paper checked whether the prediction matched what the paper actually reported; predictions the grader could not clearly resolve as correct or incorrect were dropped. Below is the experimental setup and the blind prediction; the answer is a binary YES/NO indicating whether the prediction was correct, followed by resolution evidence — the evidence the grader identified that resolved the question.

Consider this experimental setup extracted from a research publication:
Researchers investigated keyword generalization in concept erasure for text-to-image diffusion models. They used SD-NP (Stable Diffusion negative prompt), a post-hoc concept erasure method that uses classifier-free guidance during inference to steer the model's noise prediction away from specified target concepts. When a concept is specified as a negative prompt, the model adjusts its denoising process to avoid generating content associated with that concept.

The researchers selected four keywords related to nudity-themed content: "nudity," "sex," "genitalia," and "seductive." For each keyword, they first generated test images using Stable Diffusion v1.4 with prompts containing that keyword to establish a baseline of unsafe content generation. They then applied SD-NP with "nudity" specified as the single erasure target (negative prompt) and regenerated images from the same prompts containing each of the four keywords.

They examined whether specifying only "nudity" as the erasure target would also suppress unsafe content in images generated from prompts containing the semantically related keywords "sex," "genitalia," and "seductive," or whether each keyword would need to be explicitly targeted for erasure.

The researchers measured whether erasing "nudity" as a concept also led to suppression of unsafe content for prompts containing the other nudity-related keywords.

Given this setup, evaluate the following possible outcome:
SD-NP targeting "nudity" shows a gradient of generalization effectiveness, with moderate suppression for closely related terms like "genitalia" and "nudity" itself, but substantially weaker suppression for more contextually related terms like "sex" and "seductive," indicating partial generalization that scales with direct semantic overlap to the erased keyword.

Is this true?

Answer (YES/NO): NO